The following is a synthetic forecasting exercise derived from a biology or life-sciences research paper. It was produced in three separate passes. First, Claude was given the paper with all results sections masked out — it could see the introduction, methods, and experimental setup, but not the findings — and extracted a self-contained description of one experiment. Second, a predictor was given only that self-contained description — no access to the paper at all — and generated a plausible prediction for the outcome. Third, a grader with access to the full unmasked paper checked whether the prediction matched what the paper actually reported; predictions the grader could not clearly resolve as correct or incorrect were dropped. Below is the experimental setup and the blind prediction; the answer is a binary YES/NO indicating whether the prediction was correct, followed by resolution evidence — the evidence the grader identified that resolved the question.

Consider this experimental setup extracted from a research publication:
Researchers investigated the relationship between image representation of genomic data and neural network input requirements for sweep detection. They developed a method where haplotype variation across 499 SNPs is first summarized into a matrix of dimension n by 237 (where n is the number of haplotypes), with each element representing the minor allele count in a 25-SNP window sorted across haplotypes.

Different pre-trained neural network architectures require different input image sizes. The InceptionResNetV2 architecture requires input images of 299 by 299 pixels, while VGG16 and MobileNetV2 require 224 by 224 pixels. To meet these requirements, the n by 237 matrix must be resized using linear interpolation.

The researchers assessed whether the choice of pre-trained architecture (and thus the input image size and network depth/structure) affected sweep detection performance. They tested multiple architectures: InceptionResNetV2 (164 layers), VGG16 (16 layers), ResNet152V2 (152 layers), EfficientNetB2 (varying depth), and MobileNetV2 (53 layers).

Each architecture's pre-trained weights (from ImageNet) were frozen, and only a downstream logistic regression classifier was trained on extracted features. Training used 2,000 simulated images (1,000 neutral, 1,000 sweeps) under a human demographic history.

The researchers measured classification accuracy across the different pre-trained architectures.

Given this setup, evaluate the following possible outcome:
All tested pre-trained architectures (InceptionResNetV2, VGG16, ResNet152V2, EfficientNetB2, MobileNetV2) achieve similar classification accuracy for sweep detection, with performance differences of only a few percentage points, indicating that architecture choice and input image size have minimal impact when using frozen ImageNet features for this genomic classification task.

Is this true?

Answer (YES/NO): NO